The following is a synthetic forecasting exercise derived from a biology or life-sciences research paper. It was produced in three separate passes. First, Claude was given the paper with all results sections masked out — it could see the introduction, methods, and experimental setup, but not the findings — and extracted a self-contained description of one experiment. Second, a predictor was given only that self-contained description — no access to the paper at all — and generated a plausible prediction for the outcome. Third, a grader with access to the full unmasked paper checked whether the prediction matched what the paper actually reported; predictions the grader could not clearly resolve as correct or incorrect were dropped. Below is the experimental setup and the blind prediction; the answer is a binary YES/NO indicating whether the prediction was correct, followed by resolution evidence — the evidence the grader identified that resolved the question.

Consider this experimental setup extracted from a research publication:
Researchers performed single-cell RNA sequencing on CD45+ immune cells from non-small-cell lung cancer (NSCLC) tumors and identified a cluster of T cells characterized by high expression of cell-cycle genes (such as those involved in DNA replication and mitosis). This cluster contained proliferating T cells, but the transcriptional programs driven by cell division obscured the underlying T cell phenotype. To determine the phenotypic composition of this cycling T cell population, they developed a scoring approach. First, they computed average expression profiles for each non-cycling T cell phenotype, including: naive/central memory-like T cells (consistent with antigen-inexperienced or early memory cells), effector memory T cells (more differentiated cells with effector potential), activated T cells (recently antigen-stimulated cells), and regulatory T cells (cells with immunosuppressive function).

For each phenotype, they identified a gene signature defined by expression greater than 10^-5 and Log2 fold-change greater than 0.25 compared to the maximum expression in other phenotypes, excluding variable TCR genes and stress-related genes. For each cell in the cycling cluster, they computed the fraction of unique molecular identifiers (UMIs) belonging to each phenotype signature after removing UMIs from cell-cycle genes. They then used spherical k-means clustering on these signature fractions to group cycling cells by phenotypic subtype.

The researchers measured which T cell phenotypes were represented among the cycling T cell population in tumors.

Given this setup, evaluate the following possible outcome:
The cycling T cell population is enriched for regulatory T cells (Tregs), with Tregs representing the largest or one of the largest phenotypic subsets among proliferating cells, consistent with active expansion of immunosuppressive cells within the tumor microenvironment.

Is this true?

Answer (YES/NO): YES